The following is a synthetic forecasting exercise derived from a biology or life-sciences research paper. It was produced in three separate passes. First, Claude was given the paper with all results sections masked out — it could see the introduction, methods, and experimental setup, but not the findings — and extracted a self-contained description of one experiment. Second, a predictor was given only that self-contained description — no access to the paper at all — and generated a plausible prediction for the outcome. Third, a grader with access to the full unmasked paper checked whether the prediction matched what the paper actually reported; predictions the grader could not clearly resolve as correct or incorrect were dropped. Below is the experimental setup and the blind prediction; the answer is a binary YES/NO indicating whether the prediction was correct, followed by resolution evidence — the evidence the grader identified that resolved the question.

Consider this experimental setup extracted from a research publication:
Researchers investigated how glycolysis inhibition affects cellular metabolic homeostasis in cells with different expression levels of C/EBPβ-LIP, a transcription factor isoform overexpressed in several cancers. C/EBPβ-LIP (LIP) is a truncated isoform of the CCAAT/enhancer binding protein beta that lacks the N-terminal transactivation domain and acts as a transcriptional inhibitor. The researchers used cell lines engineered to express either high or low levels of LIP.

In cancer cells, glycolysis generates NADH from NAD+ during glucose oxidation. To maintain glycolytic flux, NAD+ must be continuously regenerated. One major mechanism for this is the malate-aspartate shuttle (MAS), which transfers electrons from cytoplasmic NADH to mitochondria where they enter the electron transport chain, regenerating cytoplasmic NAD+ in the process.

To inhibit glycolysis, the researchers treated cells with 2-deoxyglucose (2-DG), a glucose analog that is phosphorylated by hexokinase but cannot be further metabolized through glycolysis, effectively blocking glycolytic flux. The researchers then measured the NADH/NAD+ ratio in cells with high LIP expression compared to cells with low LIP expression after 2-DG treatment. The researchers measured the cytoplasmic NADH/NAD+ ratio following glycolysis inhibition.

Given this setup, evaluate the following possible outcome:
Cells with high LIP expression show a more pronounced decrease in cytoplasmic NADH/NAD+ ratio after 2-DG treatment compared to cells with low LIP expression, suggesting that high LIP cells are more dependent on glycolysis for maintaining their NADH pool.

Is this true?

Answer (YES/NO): YES